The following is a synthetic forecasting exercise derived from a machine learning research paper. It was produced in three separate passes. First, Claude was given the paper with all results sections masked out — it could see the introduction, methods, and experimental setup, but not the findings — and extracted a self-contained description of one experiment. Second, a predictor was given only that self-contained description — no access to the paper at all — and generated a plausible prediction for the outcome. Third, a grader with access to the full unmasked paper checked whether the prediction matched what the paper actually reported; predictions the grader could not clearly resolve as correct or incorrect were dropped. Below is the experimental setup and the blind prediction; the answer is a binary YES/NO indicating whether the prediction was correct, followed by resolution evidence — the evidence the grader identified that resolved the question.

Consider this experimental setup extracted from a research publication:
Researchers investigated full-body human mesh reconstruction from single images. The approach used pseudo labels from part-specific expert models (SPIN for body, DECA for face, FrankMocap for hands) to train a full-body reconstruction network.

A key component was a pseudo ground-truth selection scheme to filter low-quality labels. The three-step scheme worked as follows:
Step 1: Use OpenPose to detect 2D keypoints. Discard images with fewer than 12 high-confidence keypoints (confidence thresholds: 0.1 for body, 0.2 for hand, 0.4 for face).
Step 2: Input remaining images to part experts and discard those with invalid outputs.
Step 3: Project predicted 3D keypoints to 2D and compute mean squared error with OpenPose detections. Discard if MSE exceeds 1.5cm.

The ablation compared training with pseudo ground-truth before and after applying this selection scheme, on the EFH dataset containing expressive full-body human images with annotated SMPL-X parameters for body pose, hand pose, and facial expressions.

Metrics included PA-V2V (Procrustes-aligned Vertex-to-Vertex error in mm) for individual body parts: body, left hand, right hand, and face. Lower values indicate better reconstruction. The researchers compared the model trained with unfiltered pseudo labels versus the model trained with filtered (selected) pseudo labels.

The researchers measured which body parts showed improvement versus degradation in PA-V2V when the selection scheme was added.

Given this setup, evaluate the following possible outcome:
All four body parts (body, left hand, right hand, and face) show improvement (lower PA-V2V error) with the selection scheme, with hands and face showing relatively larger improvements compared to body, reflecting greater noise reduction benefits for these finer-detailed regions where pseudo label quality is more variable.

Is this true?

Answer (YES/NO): NO